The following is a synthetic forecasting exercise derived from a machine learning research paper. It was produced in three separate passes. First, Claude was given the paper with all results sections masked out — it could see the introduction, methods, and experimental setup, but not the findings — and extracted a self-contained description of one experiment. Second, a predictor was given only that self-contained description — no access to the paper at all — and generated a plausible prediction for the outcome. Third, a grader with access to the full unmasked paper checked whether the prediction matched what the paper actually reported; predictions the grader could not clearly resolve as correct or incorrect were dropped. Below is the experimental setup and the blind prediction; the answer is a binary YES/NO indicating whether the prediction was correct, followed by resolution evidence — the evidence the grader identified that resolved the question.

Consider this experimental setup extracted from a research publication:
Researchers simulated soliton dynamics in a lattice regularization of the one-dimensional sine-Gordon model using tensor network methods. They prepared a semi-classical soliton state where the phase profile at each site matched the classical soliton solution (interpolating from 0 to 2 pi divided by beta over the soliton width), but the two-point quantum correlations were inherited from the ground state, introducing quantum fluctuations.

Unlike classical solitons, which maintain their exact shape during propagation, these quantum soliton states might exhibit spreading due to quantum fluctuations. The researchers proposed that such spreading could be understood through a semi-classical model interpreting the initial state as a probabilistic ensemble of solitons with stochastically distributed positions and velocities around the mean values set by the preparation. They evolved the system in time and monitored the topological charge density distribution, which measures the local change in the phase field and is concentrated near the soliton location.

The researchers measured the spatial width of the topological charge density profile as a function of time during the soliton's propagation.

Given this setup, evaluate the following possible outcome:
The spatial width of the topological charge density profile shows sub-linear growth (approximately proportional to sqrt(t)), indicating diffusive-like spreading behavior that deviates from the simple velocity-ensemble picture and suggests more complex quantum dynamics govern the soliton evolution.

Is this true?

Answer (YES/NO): NO